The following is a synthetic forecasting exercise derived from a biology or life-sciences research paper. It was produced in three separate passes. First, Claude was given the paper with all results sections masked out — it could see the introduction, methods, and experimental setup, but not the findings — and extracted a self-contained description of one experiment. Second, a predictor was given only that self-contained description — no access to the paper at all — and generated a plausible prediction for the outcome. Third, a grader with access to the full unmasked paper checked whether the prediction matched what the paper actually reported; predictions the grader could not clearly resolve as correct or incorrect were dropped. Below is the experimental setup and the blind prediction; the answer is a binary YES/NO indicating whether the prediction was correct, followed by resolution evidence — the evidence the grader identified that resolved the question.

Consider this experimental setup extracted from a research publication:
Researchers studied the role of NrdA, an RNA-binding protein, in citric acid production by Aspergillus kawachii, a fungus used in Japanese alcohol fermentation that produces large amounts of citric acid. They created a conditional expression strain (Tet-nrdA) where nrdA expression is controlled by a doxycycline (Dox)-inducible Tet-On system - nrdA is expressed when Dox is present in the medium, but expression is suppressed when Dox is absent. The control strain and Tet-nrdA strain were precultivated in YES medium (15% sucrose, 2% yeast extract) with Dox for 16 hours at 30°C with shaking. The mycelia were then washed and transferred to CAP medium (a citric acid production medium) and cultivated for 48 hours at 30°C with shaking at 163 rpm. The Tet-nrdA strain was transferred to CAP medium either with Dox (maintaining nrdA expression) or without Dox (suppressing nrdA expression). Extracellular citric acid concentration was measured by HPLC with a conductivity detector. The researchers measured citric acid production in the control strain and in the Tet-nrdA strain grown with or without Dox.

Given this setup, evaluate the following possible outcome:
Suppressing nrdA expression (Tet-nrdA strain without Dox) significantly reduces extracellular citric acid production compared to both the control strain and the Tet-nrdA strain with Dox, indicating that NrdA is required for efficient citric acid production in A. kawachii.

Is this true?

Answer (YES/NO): NO